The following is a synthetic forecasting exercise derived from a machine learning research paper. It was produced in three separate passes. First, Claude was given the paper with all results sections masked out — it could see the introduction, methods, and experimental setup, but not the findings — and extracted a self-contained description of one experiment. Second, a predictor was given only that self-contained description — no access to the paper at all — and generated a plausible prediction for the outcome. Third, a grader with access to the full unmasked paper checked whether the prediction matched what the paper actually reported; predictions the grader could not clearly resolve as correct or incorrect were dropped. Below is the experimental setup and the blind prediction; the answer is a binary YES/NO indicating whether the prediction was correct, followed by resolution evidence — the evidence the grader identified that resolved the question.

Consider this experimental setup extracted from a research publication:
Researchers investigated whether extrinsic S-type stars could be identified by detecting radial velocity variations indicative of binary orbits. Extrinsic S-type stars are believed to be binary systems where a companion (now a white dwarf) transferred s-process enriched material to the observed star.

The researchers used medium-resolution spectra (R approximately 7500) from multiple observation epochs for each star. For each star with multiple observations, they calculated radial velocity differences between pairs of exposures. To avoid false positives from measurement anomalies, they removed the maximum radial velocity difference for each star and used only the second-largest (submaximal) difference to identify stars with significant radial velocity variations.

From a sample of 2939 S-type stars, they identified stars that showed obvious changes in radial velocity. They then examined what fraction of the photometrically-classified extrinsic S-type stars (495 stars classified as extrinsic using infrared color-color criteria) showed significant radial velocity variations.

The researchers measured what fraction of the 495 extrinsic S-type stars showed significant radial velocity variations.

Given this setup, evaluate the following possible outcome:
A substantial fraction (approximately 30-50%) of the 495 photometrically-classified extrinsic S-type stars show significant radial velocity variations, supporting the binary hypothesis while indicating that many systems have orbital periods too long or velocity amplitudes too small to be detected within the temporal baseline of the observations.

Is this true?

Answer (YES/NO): NO